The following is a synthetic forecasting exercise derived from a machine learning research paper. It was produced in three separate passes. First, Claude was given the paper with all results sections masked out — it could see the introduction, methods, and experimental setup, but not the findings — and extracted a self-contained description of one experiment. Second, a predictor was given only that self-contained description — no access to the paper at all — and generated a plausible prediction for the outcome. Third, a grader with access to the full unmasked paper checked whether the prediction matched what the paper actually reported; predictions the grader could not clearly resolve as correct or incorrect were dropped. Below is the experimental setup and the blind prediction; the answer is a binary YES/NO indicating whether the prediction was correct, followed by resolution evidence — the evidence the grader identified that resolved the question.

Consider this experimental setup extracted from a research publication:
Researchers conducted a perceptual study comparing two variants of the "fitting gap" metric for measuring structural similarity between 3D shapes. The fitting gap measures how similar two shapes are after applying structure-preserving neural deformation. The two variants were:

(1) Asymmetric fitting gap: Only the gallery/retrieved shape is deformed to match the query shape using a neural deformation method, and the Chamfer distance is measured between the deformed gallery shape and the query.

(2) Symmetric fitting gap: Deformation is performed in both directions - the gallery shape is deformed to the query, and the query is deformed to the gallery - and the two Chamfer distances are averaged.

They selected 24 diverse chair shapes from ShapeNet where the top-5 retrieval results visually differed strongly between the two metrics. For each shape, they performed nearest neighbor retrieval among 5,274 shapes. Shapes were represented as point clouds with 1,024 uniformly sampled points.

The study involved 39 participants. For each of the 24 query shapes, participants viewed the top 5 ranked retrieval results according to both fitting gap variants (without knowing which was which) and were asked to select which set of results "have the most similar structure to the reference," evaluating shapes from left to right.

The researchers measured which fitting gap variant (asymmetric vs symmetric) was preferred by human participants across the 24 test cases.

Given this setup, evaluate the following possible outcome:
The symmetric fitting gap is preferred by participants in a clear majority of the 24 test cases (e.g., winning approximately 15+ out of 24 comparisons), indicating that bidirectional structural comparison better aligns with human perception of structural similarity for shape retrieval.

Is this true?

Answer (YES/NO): NO